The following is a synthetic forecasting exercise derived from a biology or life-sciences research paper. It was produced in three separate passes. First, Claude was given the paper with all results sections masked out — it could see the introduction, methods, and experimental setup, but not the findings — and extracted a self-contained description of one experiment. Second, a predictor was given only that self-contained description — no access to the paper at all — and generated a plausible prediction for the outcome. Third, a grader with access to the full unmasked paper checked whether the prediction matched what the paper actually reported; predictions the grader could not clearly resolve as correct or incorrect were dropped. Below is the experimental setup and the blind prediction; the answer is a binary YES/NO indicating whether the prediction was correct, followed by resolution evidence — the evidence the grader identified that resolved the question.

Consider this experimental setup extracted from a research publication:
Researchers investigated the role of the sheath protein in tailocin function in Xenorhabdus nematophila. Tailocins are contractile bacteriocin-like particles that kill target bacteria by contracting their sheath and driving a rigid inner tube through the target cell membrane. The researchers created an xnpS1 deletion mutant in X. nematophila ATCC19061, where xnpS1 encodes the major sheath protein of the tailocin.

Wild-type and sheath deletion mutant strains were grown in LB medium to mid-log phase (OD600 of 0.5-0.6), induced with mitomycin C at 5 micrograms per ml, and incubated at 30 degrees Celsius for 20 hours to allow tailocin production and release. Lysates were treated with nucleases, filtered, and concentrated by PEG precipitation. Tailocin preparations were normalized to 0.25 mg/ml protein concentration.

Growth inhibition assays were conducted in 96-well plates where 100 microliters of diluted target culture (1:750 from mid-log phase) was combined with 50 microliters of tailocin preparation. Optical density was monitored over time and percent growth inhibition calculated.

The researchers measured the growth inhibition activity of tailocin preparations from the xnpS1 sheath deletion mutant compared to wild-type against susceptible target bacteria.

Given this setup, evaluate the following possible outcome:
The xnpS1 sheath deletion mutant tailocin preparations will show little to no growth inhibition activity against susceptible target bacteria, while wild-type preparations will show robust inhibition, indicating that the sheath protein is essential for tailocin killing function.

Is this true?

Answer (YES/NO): YES